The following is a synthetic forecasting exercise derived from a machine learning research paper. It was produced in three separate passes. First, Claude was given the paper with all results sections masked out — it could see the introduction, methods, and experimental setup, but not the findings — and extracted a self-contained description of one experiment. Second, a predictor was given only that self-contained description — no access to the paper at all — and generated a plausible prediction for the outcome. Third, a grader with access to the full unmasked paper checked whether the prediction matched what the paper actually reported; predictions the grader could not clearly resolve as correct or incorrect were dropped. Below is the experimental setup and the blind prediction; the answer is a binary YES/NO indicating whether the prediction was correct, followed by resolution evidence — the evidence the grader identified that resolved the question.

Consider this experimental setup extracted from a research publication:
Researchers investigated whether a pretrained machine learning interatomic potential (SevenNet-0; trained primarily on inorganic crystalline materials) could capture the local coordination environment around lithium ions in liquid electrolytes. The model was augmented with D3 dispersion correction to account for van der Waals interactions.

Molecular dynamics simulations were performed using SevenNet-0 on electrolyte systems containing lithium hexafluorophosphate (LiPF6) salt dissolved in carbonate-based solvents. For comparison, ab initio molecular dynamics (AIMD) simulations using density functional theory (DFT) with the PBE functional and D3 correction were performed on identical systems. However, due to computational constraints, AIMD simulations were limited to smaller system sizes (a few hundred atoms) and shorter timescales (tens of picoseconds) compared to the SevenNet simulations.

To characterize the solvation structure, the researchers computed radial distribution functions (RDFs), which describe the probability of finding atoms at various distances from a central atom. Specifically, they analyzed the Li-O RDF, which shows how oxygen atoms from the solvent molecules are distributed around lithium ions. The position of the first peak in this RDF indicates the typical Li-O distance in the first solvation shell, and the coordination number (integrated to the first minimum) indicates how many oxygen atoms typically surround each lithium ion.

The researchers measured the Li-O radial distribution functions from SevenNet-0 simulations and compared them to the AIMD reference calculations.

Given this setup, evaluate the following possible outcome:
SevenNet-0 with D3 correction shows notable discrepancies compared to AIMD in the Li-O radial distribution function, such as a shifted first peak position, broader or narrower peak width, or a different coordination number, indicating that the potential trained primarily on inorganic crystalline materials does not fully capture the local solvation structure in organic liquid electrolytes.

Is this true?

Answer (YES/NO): NO